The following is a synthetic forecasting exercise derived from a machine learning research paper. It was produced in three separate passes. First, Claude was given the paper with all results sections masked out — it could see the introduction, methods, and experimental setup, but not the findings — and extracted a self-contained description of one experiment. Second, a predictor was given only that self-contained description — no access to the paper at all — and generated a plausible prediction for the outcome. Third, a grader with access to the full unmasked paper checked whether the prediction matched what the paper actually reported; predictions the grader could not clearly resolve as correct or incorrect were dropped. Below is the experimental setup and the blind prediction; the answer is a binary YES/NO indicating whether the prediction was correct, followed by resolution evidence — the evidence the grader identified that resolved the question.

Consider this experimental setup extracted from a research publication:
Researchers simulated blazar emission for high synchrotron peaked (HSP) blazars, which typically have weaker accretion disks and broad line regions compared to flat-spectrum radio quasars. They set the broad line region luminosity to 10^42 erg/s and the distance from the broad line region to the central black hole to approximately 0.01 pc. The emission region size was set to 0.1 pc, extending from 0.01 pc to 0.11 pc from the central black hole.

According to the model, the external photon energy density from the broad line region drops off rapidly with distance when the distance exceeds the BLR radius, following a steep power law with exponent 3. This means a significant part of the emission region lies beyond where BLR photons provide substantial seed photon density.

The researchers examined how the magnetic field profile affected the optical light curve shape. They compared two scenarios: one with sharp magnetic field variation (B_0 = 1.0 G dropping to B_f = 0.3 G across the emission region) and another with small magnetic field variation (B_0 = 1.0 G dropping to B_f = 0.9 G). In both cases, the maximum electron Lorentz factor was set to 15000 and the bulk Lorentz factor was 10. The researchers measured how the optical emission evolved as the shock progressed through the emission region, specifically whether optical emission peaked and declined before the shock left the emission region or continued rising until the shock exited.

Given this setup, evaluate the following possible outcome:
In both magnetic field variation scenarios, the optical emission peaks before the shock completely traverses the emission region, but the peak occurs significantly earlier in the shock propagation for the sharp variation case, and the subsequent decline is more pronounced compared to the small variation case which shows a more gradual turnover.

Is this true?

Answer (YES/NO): NO